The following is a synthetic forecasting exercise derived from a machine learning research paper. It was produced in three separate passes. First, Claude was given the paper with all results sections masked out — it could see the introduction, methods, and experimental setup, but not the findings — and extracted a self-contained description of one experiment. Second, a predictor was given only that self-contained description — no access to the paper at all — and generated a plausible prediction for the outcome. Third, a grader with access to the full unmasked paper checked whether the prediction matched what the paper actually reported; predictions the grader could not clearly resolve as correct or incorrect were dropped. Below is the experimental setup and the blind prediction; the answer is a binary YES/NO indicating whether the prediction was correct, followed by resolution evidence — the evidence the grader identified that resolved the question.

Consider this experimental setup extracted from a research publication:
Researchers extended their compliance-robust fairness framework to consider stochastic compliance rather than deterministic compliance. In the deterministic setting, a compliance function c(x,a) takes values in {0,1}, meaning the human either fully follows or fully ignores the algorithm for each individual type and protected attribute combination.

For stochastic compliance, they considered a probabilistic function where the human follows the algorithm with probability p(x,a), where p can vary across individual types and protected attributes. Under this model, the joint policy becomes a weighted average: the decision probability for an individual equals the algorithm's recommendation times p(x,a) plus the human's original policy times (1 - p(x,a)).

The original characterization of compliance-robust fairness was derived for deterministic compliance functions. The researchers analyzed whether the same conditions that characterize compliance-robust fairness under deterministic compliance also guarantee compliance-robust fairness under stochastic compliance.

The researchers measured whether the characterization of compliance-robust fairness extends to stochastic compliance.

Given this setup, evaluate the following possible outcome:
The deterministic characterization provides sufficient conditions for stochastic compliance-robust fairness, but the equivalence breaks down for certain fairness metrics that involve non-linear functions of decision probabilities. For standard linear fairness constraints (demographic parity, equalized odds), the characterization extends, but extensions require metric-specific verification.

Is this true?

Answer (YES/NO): NO